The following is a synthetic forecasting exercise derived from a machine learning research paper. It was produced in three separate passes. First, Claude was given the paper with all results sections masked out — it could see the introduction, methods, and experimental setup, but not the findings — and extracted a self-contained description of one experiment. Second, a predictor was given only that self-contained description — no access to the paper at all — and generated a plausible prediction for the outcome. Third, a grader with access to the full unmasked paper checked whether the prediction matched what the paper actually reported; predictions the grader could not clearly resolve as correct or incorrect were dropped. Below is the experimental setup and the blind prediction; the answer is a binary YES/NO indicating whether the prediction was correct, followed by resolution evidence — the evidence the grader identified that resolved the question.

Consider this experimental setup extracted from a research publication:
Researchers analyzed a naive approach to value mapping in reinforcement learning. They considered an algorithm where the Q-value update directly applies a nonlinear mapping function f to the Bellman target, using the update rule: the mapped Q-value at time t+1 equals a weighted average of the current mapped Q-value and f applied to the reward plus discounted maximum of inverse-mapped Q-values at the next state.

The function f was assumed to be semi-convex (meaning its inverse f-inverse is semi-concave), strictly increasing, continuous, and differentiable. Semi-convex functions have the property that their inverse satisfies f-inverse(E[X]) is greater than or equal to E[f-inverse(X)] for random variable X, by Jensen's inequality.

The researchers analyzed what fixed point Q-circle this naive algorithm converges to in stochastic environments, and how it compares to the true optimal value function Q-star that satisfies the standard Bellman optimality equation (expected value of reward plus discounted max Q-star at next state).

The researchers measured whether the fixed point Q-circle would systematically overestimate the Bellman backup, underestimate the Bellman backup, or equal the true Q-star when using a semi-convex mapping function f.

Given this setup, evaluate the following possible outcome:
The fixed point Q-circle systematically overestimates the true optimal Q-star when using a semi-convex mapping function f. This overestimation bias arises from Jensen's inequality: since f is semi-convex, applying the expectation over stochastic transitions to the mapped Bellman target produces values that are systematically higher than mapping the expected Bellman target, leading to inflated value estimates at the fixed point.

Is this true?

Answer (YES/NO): YES